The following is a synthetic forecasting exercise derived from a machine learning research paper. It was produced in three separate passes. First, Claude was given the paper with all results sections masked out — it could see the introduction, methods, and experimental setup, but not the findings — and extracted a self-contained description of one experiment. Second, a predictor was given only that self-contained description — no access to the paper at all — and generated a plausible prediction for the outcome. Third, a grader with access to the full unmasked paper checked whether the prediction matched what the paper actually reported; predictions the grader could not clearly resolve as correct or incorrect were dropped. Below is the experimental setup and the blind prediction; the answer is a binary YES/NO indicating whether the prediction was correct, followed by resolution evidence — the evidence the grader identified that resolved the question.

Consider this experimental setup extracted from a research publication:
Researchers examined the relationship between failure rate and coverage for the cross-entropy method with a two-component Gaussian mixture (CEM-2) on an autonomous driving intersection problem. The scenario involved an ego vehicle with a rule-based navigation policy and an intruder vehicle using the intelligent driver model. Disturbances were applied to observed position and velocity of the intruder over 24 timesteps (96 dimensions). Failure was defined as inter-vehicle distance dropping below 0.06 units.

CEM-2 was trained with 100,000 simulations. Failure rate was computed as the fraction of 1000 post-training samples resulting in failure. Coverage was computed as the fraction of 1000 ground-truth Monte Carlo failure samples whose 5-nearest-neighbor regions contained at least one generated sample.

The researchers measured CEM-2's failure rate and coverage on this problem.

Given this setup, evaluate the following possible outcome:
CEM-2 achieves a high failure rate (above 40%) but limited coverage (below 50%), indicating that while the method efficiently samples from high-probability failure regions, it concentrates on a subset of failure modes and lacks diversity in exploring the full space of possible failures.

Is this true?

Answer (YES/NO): YES